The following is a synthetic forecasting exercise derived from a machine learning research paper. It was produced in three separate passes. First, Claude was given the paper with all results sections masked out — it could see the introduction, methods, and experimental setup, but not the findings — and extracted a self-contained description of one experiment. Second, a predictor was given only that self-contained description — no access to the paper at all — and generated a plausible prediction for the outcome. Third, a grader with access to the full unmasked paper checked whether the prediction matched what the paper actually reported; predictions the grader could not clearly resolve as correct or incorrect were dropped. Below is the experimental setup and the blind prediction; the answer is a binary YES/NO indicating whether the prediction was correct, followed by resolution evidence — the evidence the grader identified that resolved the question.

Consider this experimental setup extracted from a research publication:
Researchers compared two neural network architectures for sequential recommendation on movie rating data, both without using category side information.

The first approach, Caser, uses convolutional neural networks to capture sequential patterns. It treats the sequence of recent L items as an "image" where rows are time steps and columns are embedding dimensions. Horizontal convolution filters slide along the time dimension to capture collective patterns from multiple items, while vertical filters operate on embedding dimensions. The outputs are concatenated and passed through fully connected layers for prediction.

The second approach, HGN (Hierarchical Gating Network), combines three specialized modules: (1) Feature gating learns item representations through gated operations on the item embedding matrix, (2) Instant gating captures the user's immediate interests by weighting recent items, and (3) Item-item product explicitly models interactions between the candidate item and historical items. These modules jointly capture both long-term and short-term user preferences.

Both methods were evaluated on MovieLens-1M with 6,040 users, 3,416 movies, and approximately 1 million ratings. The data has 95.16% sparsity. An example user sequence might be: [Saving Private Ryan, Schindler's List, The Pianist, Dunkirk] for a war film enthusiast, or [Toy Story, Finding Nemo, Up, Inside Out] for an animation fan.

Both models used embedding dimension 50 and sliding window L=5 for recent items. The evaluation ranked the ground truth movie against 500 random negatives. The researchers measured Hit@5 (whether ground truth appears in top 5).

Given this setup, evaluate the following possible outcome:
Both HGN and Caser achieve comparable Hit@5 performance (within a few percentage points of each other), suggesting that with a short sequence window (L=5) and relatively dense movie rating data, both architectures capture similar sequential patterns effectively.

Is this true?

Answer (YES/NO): NO